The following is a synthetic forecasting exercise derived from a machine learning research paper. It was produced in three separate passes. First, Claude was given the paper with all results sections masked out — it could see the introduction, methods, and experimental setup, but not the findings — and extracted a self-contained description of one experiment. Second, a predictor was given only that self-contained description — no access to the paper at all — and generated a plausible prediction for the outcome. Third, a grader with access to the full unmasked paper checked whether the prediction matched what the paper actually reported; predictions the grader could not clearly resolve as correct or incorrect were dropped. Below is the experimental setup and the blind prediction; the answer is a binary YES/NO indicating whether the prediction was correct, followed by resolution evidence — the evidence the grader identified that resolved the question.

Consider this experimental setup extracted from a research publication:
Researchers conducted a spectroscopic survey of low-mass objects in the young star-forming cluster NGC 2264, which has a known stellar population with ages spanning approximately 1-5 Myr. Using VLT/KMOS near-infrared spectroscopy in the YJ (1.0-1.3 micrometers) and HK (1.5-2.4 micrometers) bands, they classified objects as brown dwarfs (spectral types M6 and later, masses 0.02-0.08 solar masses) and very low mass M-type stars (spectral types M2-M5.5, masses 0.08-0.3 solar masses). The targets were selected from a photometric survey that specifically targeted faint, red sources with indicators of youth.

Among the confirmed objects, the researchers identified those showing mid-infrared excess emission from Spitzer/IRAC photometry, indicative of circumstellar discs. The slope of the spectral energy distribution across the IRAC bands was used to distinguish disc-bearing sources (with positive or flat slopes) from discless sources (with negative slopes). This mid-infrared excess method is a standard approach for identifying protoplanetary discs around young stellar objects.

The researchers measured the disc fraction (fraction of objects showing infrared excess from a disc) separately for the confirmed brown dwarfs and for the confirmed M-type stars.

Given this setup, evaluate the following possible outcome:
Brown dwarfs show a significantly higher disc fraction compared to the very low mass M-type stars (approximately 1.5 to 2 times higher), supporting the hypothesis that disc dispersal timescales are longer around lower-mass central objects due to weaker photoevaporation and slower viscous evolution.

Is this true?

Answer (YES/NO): NO